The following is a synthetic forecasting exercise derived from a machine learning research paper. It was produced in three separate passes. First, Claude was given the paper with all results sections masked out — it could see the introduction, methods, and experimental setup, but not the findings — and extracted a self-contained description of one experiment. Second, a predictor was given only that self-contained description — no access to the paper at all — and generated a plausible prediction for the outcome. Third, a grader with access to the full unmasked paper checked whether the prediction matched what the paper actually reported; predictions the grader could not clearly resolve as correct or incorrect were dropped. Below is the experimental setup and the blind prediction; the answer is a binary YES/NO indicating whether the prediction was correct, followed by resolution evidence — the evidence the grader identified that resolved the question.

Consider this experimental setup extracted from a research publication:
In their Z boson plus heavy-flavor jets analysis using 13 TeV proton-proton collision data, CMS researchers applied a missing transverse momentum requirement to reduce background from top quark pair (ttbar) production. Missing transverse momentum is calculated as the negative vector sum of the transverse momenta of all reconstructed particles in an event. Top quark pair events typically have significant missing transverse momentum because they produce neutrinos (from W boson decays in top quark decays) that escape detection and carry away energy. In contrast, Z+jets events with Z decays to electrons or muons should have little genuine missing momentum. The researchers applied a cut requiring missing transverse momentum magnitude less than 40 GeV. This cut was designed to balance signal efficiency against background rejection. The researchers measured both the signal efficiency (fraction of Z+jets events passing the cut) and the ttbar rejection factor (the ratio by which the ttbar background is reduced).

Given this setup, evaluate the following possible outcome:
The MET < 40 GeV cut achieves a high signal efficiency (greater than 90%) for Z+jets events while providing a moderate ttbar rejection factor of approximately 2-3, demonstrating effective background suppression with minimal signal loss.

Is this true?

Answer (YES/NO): NO